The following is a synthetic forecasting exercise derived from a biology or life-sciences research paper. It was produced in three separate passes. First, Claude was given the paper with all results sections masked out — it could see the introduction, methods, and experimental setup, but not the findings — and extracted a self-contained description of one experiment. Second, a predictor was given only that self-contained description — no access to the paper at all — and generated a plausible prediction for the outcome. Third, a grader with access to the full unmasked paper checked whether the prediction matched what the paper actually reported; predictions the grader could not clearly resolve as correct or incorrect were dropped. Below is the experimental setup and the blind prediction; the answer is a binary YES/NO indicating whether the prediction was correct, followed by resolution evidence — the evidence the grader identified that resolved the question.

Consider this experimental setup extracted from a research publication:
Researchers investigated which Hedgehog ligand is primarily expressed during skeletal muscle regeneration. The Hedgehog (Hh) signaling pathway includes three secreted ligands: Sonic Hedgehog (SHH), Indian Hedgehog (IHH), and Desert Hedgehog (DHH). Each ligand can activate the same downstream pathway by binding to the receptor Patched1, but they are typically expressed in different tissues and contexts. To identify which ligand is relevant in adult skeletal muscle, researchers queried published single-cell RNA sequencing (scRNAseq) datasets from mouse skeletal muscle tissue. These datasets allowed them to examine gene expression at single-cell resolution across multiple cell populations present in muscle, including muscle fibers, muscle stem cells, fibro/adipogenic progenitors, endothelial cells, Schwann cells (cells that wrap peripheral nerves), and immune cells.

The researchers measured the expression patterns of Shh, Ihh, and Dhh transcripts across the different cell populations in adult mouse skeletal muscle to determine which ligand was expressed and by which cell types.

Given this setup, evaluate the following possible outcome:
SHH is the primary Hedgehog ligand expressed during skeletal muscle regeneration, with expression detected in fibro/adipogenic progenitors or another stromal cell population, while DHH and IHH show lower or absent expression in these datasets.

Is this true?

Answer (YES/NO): NO